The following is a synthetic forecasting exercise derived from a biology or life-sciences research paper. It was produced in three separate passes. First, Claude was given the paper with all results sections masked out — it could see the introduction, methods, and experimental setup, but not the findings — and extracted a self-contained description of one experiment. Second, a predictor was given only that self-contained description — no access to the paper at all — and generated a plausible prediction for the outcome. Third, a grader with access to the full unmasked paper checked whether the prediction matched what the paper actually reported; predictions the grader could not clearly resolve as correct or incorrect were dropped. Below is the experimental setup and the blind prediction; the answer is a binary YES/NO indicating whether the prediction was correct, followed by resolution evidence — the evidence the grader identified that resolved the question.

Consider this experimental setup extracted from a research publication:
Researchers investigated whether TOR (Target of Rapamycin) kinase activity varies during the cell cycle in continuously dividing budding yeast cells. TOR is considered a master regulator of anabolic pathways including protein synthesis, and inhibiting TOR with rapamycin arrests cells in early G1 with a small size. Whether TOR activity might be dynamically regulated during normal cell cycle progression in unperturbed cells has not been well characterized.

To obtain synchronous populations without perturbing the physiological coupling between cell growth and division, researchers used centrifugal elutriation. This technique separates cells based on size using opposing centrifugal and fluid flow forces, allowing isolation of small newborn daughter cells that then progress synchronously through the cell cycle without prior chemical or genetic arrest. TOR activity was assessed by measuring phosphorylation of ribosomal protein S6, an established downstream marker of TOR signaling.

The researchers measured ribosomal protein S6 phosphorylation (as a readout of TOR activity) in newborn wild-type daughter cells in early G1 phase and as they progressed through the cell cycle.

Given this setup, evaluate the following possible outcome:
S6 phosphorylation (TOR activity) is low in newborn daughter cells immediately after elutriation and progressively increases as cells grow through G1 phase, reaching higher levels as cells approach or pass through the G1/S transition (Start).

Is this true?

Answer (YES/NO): YES